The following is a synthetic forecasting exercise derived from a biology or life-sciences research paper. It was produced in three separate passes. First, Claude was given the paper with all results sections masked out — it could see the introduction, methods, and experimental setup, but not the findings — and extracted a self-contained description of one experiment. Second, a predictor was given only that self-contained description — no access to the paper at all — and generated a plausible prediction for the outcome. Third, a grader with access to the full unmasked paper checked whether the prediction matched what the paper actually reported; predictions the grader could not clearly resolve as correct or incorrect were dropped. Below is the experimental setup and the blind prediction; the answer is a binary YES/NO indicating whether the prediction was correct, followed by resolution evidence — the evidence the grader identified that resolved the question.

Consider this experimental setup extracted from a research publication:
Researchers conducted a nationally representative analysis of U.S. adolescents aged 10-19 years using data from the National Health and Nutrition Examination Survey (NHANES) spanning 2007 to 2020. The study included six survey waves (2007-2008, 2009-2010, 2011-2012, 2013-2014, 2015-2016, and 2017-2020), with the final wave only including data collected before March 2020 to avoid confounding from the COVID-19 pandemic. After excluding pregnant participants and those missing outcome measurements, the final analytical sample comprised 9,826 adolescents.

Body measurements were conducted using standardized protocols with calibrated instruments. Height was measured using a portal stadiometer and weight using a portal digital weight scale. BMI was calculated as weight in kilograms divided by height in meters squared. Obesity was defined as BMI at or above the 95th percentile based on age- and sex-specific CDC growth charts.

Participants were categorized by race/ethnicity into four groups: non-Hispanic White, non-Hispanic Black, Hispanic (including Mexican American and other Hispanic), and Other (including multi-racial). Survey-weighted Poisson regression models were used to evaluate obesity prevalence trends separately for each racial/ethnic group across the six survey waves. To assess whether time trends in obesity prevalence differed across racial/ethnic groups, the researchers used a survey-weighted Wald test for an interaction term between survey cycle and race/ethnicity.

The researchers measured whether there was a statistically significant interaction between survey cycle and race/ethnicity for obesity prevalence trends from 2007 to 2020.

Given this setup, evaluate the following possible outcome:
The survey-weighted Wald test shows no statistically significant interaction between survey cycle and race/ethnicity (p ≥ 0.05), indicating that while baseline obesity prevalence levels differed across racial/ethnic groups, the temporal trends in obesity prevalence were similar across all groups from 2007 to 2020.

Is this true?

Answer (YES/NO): NO